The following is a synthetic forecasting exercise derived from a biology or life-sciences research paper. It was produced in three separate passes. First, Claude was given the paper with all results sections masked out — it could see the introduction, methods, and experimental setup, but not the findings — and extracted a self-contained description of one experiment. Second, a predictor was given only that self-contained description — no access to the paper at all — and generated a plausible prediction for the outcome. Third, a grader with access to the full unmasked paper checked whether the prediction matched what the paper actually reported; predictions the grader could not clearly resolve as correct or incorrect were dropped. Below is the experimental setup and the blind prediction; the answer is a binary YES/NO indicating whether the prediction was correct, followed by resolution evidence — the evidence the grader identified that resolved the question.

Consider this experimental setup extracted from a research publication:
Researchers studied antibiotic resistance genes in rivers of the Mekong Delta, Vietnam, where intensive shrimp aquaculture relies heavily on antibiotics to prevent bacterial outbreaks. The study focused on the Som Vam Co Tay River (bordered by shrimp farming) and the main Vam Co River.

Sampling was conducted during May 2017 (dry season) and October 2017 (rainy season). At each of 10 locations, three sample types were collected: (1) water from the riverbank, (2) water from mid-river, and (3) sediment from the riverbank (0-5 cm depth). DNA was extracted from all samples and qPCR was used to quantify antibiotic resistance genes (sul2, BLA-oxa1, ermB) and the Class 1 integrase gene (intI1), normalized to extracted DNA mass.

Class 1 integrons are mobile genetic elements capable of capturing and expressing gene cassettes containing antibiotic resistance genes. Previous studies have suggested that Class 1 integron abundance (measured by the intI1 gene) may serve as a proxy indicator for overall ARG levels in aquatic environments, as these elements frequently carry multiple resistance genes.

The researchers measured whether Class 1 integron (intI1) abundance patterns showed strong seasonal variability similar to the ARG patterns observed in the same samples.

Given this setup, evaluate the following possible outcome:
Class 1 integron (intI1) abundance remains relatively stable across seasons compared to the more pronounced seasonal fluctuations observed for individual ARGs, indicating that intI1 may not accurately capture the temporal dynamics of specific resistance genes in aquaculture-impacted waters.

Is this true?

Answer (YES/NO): NO